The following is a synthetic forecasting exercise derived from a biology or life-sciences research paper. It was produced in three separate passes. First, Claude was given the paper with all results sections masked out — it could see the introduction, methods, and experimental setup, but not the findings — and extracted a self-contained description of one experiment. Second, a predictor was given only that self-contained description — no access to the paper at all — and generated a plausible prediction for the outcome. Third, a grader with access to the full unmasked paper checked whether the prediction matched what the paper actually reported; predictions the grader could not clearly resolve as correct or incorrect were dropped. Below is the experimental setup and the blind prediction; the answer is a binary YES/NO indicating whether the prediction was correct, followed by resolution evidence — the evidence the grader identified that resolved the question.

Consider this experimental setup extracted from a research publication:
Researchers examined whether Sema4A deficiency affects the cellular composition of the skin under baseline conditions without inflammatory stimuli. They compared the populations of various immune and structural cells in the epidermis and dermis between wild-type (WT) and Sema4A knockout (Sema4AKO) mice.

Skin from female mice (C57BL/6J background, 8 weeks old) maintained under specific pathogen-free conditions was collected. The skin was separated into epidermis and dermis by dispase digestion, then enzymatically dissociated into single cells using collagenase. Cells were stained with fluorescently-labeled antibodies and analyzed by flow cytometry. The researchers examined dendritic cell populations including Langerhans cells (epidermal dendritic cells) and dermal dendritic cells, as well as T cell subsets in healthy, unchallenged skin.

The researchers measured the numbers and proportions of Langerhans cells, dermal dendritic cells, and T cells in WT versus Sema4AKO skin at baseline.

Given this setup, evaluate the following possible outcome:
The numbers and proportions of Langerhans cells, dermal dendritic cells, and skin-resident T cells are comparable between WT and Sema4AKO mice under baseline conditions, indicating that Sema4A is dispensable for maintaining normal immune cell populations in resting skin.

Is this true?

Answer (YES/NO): NO